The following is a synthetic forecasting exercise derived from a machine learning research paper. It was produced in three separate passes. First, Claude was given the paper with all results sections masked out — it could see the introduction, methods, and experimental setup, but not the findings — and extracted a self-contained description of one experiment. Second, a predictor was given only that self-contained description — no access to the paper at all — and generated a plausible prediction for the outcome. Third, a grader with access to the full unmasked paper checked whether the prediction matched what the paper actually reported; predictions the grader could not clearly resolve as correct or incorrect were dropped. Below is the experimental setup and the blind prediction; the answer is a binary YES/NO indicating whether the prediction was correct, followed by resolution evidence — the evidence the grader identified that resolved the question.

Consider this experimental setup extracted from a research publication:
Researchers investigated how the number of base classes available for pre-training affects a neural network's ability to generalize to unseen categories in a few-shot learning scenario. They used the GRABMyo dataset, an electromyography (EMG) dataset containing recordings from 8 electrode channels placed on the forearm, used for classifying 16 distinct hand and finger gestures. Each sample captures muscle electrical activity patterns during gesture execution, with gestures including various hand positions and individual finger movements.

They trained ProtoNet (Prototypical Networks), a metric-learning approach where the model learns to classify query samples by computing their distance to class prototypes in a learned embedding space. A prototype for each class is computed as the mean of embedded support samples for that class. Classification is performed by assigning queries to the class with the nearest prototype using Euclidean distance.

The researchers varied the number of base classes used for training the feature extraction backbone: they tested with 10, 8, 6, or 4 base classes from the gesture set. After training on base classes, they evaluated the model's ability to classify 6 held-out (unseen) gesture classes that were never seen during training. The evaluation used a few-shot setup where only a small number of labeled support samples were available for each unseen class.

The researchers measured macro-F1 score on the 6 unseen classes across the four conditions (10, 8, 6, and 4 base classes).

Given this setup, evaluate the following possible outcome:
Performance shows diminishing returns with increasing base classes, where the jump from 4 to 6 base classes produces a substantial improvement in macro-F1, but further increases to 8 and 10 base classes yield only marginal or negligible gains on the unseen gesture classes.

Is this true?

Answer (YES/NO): NO